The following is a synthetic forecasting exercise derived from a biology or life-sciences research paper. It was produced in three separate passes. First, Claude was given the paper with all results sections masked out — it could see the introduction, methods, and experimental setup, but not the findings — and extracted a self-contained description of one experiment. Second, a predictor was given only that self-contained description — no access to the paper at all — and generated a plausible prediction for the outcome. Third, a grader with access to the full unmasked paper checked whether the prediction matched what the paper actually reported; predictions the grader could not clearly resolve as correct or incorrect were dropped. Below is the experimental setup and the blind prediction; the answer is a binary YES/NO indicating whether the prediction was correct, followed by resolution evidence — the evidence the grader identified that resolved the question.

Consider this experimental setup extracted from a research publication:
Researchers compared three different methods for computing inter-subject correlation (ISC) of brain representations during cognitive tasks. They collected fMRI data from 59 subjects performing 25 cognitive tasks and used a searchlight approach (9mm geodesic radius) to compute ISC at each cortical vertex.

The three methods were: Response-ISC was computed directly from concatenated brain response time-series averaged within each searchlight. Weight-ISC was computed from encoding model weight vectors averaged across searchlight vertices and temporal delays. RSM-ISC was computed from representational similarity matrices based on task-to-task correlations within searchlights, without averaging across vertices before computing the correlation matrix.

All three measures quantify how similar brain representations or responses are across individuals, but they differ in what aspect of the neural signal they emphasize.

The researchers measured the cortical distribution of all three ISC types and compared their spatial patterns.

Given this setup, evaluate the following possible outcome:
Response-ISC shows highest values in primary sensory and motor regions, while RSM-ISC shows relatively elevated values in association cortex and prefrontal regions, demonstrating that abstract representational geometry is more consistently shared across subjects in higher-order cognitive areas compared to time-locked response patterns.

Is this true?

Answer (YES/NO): YES